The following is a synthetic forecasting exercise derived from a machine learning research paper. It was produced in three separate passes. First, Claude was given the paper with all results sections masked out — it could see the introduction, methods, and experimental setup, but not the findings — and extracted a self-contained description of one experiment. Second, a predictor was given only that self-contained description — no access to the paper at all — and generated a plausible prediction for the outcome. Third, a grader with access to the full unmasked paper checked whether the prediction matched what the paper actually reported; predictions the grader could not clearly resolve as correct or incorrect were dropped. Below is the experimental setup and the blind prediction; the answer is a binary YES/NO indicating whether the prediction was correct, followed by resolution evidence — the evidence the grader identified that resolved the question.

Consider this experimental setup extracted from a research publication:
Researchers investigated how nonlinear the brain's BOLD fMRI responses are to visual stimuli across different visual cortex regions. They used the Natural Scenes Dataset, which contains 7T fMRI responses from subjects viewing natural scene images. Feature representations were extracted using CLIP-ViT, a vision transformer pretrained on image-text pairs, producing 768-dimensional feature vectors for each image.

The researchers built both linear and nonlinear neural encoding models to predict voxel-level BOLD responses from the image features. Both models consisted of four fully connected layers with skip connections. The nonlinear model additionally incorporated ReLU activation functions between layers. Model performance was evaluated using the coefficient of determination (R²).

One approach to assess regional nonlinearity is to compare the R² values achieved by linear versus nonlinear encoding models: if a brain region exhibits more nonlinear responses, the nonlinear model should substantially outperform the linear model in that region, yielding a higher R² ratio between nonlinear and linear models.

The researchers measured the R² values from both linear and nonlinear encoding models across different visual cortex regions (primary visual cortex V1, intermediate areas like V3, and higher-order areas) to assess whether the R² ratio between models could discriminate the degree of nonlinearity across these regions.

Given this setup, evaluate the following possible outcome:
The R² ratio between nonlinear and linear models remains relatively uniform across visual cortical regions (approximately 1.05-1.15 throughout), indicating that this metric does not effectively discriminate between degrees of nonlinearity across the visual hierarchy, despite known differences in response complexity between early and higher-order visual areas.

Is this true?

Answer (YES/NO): YES